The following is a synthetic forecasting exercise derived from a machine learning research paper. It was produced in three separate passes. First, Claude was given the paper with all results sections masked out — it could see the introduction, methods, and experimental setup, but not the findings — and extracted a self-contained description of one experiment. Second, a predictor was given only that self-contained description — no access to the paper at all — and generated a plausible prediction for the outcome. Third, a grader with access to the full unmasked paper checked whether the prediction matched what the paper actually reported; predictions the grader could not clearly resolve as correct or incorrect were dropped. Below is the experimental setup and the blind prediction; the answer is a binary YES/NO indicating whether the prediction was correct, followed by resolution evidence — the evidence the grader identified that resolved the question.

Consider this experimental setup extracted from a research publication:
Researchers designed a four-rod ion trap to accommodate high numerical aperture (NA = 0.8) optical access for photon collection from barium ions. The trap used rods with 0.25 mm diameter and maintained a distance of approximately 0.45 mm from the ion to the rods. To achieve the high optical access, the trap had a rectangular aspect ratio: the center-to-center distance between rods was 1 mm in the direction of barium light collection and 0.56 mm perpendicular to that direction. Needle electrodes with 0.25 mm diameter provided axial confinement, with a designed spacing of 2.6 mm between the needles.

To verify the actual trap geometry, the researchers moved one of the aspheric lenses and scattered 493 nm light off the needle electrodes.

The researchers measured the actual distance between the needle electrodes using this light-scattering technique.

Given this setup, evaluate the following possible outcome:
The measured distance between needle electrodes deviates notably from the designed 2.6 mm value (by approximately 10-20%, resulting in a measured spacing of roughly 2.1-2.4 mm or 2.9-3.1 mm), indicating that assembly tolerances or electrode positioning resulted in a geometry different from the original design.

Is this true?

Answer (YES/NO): NO